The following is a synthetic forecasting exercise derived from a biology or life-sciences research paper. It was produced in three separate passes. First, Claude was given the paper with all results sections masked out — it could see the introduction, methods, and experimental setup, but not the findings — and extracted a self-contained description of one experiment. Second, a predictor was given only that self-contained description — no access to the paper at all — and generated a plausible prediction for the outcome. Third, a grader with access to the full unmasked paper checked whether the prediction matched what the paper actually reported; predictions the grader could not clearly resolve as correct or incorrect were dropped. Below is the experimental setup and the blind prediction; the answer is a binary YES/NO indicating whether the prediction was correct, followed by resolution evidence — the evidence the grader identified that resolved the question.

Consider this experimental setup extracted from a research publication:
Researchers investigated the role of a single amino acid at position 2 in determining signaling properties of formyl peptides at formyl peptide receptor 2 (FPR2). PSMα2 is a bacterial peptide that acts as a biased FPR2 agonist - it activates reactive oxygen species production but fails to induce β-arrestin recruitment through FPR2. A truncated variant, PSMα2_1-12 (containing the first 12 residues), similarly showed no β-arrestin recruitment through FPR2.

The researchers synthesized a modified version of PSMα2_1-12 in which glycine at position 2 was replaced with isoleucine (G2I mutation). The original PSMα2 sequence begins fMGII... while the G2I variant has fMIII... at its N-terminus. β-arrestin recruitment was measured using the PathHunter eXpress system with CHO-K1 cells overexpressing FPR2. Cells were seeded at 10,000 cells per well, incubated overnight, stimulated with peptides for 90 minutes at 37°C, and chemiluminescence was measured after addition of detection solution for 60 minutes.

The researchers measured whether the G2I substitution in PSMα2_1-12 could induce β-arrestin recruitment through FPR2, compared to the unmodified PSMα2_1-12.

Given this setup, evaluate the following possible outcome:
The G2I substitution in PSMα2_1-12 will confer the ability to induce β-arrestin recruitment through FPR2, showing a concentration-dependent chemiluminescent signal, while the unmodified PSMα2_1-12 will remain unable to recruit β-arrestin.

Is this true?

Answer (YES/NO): YES